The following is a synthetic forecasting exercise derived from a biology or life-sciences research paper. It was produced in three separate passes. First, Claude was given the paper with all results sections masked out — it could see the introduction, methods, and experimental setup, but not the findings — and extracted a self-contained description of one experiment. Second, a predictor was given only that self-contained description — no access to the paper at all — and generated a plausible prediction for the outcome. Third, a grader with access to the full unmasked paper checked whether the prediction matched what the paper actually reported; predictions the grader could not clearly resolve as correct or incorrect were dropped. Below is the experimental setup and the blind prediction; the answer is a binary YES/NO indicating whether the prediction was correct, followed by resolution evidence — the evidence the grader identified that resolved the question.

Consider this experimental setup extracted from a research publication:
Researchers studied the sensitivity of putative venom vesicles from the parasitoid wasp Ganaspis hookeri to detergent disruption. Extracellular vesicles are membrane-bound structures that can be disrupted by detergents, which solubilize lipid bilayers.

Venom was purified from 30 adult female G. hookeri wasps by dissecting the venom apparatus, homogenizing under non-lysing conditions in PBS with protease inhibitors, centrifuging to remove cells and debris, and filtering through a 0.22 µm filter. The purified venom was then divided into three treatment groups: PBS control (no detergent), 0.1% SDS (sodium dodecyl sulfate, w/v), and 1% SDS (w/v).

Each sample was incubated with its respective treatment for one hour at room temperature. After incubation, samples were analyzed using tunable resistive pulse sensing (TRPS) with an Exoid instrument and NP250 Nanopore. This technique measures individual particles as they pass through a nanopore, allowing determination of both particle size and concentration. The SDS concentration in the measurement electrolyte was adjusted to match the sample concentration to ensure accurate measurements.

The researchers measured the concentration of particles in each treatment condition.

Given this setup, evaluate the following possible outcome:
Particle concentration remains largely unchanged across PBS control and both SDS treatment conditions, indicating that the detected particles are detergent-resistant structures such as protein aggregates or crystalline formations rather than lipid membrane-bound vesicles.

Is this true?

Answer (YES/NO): NO